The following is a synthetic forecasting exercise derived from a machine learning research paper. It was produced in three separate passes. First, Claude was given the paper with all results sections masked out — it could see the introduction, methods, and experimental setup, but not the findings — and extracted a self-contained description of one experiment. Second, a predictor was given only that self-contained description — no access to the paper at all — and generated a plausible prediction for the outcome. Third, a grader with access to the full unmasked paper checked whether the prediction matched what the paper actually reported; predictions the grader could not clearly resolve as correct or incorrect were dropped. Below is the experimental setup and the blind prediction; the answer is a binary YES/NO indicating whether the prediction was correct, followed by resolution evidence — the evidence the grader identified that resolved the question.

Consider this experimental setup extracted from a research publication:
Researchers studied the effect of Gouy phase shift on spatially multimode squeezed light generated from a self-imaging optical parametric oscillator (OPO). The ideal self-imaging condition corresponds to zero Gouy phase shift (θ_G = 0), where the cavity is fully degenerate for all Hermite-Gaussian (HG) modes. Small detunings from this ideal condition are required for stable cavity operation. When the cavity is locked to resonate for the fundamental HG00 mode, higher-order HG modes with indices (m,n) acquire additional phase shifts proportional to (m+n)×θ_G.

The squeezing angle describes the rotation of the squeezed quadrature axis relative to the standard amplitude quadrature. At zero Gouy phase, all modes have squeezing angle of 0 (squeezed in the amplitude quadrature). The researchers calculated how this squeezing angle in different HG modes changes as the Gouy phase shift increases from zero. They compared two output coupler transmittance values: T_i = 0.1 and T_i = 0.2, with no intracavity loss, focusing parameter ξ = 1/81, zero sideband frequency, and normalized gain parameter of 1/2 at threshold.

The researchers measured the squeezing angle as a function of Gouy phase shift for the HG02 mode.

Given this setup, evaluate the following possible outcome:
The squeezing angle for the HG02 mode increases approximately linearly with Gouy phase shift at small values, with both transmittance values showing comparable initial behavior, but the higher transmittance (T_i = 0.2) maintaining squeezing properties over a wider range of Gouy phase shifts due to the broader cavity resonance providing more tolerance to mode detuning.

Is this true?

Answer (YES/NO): NO